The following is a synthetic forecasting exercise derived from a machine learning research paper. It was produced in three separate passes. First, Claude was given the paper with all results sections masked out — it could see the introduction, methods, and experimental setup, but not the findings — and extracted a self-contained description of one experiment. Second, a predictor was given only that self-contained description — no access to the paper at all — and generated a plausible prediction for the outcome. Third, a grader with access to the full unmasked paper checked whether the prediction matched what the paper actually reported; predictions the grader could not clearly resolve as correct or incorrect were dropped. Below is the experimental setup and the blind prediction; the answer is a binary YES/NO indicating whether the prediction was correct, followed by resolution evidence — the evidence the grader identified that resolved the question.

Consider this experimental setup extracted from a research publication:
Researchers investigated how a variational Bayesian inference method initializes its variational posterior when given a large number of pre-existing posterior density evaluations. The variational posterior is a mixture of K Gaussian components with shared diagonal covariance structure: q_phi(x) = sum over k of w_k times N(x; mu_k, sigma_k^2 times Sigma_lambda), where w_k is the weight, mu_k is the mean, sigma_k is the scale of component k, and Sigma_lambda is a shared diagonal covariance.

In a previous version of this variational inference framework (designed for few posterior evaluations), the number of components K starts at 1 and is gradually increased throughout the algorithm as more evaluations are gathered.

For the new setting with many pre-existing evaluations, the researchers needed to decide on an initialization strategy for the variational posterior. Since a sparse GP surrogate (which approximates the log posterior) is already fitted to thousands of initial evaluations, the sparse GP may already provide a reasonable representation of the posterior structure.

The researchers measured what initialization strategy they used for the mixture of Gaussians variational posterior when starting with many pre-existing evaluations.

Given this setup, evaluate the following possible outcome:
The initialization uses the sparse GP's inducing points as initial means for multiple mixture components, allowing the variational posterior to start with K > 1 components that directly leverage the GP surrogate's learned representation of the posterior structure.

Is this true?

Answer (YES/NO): NO